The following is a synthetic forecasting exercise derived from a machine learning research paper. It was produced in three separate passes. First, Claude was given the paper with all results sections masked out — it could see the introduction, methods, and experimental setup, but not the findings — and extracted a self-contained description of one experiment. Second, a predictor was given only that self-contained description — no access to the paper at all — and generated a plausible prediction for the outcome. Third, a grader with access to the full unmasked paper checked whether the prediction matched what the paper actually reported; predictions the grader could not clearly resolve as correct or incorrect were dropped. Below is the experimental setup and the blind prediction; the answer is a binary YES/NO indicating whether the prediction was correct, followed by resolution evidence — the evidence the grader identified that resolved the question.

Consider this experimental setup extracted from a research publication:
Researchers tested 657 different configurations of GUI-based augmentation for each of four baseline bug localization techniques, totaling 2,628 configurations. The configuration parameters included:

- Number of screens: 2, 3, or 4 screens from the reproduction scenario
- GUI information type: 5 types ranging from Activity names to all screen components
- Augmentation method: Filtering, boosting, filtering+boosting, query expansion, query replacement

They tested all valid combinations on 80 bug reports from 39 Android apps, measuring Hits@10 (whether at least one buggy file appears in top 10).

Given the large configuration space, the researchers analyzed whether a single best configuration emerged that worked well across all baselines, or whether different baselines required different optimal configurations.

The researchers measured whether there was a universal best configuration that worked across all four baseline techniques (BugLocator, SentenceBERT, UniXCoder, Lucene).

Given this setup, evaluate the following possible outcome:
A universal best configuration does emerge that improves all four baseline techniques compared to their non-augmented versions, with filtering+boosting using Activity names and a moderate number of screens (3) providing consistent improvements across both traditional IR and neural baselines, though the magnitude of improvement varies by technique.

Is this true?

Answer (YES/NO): NO